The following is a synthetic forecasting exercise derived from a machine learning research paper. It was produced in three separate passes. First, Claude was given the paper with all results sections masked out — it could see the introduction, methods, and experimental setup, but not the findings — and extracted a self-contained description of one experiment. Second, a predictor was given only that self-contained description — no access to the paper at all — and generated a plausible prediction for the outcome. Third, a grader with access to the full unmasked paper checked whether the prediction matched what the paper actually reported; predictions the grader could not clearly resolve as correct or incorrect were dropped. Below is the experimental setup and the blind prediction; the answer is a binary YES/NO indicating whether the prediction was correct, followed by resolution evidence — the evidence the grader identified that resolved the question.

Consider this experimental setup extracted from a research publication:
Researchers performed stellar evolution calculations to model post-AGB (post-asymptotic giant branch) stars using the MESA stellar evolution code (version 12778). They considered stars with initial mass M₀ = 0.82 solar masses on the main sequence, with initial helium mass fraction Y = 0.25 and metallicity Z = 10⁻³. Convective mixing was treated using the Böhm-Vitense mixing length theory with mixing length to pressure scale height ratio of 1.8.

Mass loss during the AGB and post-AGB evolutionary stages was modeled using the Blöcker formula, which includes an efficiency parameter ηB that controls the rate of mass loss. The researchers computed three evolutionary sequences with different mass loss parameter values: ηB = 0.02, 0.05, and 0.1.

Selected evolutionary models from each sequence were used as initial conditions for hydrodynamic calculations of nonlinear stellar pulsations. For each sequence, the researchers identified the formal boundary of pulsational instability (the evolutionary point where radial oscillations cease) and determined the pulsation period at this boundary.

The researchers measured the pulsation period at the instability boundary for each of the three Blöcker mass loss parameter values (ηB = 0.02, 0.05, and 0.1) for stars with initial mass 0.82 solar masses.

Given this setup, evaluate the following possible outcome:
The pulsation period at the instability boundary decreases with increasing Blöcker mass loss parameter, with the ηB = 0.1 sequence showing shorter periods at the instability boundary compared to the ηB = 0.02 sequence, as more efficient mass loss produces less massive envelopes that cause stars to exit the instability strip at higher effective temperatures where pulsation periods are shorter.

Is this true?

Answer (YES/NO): NO